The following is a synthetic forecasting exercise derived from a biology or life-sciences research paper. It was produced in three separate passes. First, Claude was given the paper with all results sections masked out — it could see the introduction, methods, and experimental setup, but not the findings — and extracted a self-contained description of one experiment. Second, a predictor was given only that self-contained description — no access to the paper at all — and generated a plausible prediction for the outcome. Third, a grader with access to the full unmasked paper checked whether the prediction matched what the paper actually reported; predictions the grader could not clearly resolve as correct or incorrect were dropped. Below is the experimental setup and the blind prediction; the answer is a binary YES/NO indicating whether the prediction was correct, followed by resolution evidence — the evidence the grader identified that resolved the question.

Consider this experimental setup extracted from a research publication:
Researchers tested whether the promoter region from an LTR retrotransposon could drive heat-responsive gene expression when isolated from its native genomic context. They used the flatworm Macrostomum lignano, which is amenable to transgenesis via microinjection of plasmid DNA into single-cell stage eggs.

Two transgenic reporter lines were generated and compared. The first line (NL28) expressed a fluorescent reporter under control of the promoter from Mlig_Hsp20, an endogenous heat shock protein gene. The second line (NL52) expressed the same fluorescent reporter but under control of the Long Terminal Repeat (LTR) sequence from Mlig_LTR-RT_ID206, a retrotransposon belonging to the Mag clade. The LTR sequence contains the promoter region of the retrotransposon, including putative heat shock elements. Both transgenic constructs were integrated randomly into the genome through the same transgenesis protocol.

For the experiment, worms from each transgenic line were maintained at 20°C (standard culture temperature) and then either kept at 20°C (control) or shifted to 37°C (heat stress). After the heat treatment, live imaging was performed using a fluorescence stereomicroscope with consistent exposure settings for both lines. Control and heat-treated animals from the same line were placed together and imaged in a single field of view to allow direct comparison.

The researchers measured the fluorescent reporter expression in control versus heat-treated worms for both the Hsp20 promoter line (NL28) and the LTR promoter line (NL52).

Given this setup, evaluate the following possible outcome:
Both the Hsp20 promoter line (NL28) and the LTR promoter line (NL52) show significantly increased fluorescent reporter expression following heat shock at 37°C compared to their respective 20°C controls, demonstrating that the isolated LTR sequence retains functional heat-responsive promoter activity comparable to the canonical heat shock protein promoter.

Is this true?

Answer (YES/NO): YES